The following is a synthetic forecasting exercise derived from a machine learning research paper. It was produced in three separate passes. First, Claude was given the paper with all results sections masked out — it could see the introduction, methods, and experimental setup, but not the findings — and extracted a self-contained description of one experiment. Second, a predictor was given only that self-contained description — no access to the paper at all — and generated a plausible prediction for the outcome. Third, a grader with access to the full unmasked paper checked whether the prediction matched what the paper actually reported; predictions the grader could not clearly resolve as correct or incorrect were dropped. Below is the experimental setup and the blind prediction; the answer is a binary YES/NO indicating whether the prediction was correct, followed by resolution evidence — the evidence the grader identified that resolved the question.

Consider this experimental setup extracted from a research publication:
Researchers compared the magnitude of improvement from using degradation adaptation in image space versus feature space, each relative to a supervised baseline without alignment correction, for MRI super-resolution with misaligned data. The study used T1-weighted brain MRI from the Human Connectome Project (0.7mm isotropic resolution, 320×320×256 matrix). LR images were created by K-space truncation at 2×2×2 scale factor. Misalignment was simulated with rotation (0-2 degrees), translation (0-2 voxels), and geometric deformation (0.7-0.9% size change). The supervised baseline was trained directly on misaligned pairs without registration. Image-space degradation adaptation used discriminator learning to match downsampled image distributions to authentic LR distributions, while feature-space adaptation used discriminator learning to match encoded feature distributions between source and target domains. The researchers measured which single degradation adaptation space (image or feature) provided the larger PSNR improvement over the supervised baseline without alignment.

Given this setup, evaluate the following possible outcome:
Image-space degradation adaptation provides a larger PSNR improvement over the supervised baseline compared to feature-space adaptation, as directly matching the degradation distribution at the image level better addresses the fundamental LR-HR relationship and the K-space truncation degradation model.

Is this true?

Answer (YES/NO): YES